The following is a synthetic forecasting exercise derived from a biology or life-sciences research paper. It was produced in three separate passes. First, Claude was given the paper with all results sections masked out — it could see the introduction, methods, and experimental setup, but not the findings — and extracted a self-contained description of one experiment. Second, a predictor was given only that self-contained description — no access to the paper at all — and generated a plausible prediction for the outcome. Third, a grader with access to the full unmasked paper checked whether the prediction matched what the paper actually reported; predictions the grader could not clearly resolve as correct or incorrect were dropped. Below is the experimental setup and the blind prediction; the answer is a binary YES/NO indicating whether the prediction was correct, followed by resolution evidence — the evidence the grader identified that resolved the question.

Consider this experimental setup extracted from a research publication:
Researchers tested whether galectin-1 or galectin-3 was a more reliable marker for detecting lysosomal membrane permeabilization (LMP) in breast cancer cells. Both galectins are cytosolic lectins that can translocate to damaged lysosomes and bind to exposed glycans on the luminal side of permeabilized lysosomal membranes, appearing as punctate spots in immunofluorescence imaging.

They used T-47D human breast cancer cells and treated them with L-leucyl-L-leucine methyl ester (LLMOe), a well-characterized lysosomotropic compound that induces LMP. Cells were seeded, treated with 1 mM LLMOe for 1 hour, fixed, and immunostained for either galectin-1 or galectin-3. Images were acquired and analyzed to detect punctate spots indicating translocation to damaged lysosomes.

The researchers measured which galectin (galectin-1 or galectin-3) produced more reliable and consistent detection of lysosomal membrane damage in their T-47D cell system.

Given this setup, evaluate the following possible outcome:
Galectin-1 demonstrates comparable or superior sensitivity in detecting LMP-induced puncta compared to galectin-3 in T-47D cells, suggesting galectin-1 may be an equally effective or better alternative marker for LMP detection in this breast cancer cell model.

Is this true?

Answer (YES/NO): NO